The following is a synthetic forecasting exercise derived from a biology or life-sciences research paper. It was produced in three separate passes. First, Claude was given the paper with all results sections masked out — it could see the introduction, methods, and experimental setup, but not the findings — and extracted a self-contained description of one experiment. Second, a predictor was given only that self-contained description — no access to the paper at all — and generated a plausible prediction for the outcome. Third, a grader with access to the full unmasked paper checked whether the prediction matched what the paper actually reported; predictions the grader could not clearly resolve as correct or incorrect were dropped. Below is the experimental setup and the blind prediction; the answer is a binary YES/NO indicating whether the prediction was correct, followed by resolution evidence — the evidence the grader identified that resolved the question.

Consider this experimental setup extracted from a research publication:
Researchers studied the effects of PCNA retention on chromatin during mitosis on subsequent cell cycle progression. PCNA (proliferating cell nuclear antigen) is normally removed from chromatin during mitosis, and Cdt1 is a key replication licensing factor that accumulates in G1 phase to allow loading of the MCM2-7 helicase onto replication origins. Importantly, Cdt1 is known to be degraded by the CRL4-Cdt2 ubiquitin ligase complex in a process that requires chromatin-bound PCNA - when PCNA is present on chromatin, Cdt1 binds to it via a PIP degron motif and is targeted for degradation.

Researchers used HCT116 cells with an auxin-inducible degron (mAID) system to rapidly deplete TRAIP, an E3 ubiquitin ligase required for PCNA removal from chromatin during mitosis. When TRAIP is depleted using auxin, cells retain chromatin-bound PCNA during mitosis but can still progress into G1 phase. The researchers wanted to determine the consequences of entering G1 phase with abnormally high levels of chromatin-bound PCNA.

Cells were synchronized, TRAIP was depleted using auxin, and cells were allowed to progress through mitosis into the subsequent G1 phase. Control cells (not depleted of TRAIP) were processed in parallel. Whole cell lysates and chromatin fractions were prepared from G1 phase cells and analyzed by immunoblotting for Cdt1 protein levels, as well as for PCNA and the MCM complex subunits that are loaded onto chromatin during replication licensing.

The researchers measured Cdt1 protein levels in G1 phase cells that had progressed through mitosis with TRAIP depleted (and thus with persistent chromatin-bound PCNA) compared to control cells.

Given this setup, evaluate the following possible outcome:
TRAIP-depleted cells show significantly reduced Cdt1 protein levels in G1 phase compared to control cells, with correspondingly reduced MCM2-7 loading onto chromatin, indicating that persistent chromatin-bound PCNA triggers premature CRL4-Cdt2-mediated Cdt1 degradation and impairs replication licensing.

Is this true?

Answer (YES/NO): YES